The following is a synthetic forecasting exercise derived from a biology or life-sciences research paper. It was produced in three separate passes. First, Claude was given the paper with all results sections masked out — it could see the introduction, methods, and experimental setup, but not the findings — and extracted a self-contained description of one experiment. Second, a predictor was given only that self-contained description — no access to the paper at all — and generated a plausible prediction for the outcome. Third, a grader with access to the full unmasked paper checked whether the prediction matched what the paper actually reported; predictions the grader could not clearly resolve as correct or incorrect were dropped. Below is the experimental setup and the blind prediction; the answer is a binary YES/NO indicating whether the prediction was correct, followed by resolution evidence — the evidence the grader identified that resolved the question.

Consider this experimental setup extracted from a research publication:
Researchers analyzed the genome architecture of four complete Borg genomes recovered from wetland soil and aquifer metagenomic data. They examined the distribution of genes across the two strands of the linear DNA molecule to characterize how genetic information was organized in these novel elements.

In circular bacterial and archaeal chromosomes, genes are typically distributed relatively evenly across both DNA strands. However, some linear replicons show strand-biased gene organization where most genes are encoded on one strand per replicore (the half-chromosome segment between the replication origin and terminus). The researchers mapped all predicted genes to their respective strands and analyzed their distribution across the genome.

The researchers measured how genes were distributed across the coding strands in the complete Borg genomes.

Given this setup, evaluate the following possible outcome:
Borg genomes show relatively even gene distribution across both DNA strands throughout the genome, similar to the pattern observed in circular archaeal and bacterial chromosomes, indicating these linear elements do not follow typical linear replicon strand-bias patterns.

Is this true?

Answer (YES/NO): NO